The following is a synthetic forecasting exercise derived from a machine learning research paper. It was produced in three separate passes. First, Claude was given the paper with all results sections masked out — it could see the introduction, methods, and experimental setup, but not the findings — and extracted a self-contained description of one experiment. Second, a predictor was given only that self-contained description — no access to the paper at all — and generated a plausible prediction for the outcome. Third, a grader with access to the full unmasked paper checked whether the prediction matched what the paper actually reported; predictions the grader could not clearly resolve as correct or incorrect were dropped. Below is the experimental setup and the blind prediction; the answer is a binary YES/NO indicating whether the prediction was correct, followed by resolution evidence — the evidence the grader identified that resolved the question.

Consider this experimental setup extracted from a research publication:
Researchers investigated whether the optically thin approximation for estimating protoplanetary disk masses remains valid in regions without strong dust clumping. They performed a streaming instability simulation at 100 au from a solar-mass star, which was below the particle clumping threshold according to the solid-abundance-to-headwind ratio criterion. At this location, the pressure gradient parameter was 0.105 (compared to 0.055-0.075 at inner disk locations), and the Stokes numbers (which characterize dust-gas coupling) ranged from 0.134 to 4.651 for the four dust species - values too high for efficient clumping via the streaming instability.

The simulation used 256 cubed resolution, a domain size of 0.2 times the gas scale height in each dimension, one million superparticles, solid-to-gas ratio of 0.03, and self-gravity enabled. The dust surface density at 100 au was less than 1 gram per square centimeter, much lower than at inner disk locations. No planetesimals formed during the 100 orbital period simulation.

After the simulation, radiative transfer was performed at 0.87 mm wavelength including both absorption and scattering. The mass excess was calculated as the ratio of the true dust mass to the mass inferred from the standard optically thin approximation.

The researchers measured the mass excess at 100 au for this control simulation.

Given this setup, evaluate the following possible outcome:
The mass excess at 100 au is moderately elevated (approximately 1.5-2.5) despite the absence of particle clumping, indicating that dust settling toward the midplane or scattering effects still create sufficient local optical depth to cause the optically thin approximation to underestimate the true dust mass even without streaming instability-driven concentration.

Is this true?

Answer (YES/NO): NO